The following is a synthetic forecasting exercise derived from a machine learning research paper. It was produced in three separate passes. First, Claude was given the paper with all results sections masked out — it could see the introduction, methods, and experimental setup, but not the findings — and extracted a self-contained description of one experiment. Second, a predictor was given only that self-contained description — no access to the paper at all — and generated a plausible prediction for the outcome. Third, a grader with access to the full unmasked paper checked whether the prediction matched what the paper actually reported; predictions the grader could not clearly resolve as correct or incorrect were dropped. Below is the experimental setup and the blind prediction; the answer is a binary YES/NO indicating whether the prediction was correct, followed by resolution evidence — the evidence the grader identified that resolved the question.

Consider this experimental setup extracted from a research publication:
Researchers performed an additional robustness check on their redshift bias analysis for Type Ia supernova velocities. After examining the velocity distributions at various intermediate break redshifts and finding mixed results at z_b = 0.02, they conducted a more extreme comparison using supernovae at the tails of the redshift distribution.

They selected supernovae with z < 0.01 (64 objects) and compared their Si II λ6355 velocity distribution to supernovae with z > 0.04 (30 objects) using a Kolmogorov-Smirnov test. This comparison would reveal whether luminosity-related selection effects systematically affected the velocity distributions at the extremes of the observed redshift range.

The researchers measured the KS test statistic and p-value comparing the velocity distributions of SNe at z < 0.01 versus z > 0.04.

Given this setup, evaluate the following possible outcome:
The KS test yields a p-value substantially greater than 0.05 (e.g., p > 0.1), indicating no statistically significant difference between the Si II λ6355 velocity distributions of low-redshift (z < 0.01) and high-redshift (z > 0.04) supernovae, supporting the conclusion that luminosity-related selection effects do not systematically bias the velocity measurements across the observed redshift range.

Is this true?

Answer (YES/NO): YES